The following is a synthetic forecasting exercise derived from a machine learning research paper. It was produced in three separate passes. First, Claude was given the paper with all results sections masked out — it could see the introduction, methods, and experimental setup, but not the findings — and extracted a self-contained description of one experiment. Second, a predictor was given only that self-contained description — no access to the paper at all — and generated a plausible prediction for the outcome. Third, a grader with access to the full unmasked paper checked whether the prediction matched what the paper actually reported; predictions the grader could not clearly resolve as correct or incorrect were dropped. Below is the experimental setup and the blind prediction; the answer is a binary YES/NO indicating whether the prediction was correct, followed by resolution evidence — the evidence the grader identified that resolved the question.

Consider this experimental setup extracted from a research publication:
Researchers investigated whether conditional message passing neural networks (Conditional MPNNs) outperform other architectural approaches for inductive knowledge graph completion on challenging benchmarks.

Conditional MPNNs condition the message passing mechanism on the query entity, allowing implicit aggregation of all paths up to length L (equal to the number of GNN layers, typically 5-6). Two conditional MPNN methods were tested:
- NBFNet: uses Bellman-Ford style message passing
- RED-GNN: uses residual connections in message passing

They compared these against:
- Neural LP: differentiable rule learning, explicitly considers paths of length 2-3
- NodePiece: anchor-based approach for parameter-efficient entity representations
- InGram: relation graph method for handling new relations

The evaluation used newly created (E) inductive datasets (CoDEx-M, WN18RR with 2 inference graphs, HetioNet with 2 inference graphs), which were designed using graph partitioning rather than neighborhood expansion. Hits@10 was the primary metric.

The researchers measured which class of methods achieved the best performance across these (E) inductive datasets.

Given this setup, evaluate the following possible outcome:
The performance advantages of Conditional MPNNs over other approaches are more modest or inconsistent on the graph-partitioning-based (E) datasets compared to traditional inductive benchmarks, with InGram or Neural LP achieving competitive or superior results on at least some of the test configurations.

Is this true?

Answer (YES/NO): NO